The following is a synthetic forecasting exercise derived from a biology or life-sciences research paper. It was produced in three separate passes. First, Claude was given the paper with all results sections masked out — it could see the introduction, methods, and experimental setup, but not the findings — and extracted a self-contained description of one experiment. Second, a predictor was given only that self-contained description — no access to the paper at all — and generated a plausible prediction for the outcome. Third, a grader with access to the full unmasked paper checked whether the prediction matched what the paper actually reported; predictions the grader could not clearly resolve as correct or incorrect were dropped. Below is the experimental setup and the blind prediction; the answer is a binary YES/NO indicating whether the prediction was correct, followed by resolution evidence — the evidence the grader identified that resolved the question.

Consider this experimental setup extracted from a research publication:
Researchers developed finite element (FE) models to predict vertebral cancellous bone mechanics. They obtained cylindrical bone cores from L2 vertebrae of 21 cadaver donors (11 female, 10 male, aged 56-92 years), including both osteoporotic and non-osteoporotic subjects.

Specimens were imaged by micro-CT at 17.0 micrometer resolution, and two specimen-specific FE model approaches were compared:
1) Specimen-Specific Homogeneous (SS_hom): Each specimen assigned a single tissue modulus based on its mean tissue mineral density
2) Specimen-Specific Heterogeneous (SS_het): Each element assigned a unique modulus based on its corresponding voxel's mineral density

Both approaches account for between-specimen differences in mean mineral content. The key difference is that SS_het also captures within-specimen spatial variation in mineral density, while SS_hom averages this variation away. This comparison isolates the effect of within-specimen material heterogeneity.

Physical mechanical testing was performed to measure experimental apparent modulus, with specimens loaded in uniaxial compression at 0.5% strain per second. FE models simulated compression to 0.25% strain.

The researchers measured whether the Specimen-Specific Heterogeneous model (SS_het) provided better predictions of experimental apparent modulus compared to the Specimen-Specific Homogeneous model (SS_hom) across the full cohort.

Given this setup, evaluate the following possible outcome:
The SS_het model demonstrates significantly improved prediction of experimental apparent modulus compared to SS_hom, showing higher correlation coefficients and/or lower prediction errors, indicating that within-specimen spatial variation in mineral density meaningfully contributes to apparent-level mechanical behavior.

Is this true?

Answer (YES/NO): NO